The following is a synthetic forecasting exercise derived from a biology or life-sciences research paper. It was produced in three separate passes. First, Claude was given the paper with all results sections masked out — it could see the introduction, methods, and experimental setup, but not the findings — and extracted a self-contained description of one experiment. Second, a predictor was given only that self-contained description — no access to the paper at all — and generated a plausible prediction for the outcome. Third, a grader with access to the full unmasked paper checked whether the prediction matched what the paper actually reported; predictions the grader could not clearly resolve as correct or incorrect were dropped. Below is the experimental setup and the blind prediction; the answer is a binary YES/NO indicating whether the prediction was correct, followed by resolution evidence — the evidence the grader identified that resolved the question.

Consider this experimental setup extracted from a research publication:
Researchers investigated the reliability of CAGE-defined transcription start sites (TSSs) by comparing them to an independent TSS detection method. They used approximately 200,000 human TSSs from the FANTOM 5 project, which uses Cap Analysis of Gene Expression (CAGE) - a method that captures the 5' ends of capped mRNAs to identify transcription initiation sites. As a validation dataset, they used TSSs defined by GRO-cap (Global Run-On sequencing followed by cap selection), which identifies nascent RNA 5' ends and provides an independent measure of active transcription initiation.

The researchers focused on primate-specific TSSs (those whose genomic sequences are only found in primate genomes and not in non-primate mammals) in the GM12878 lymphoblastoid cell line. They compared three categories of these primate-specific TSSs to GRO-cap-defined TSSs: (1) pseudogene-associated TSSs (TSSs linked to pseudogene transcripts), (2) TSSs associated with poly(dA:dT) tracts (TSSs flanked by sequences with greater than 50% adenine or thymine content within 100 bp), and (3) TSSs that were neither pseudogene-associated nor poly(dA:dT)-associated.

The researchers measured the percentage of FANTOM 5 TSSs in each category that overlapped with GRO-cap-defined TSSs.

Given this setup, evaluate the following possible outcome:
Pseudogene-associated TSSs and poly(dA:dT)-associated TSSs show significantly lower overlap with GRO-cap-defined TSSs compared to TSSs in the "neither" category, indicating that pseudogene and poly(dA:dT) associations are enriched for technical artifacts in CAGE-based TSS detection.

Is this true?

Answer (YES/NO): YES